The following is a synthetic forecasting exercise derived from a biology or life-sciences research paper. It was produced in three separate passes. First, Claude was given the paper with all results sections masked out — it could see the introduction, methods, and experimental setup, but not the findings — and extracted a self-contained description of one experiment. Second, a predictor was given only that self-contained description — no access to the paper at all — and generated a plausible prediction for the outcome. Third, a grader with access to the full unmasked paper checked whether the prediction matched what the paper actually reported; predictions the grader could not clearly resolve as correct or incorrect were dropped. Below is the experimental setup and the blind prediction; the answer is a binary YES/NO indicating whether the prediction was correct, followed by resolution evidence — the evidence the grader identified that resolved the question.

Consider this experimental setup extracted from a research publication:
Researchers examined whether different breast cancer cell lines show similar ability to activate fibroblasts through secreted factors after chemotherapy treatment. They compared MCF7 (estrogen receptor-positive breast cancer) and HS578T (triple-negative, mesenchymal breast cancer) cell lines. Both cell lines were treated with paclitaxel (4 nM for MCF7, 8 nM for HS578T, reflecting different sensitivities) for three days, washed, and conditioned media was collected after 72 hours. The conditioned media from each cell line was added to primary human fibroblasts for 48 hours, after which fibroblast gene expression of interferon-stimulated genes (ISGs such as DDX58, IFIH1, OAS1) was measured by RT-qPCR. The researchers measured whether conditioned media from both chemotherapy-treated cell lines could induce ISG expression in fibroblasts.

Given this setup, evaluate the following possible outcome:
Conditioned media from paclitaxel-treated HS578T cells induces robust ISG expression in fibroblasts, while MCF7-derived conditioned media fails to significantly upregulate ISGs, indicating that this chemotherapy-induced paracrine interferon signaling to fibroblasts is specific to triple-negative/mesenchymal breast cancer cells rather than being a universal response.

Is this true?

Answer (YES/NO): NO